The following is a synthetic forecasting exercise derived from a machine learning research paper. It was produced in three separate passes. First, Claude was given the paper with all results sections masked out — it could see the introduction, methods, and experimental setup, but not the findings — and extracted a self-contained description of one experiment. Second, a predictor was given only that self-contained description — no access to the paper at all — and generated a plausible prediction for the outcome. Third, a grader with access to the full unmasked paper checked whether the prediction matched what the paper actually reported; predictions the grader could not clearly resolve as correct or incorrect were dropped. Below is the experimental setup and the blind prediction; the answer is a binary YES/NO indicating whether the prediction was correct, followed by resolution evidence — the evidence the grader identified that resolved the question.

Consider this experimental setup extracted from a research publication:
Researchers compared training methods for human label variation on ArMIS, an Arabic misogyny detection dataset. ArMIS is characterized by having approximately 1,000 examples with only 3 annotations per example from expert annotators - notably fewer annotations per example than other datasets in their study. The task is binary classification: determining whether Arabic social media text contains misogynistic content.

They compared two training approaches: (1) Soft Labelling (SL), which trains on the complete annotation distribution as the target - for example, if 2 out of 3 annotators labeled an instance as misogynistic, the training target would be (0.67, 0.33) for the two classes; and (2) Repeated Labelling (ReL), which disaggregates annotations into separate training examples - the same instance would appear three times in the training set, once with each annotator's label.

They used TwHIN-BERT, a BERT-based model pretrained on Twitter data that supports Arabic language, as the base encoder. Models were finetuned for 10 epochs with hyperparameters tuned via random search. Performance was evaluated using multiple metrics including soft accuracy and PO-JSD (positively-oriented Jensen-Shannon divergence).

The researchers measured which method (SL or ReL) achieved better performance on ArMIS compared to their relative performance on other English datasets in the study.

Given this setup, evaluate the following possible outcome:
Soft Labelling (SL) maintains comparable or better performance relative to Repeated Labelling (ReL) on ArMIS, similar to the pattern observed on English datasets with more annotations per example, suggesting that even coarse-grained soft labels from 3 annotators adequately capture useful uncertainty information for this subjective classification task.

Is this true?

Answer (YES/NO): NO